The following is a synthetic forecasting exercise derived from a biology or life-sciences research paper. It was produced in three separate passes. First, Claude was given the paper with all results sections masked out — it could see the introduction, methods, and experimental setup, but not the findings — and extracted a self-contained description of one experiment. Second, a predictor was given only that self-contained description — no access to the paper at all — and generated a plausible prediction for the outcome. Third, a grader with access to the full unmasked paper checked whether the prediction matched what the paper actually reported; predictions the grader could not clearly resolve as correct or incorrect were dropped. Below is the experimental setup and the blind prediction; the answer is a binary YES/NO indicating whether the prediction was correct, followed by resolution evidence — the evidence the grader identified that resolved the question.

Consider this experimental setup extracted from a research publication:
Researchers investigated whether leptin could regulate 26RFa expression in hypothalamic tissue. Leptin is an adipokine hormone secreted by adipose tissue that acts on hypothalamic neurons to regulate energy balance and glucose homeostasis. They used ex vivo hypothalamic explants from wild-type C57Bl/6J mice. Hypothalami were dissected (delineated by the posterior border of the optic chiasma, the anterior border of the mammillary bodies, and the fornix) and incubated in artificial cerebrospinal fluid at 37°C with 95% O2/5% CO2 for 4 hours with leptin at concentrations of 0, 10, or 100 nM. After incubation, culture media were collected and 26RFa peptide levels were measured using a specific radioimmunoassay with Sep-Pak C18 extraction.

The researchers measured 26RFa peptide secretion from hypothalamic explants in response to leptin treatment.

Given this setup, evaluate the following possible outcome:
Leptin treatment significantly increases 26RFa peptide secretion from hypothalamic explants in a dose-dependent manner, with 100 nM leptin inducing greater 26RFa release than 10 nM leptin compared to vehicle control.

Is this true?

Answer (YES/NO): NO